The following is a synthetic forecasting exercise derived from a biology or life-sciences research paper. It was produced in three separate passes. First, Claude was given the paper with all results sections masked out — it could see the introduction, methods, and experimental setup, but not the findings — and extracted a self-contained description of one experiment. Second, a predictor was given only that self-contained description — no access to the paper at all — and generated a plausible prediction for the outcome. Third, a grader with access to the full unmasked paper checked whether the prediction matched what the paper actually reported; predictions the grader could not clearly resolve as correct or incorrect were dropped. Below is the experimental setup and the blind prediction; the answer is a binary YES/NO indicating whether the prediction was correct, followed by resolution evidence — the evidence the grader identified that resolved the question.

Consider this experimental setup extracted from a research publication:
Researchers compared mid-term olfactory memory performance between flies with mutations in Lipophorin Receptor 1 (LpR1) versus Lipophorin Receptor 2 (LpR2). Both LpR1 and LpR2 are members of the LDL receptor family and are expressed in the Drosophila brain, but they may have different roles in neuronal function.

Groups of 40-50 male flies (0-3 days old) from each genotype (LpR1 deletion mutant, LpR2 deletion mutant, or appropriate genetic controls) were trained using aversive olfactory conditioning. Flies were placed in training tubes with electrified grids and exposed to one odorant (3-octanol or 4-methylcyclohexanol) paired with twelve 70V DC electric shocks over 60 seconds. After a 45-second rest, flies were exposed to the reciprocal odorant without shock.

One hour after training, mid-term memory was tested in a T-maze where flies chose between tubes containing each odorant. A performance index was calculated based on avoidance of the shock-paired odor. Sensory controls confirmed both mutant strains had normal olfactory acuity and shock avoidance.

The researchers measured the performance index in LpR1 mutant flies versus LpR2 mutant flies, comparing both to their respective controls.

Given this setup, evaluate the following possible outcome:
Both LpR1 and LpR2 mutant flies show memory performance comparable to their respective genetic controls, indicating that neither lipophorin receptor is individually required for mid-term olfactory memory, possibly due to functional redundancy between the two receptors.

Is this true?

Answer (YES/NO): NO